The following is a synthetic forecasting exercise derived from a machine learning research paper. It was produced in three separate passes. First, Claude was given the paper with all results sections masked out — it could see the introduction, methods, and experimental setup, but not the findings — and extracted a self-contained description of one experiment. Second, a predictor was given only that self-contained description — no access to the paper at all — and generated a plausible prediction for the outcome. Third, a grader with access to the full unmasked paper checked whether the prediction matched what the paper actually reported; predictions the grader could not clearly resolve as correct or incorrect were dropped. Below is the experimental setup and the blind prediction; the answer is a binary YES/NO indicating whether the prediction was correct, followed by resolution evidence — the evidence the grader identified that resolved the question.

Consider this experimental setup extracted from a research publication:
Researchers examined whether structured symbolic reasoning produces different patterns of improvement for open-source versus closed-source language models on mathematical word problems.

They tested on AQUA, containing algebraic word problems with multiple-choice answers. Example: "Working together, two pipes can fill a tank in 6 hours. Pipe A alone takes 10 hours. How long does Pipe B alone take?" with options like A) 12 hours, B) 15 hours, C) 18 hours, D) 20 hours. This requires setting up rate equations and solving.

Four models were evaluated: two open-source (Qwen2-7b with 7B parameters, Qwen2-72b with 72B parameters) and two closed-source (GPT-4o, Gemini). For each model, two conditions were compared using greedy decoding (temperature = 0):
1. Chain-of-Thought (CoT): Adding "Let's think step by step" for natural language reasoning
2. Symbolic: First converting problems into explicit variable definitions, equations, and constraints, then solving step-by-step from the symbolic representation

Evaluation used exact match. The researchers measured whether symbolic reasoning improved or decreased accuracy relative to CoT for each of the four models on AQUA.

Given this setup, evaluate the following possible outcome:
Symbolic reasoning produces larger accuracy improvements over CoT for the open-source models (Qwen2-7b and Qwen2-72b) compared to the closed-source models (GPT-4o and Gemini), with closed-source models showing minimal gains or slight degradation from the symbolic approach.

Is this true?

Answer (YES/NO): NO